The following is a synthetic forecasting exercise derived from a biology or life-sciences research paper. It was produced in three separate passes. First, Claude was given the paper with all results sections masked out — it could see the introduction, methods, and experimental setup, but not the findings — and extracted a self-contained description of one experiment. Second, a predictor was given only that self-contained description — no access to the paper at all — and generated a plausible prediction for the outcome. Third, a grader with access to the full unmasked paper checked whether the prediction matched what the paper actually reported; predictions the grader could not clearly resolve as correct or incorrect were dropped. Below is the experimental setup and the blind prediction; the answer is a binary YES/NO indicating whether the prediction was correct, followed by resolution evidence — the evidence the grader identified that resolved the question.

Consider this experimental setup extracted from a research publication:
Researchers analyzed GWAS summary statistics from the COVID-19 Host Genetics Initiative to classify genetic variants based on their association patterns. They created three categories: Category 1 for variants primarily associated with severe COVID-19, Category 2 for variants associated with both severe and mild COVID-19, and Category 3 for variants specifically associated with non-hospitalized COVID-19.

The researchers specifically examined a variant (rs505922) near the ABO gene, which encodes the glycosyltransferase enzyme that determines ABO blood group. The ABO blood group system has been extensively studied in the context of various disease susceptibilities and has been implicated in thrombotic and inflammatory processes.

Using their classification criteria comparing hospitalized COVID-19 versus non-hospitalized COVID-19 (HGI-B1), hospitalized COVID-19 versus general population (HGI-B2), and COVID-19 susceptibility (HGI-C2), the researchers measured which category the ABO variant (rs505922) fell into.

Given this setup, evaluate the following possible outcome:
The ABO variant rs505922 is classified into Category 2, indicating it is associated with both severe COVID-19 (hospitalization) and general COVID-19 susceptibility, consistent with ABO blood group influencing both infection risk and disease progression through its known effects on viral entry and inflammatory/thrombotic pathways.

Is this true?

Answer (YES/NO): YES